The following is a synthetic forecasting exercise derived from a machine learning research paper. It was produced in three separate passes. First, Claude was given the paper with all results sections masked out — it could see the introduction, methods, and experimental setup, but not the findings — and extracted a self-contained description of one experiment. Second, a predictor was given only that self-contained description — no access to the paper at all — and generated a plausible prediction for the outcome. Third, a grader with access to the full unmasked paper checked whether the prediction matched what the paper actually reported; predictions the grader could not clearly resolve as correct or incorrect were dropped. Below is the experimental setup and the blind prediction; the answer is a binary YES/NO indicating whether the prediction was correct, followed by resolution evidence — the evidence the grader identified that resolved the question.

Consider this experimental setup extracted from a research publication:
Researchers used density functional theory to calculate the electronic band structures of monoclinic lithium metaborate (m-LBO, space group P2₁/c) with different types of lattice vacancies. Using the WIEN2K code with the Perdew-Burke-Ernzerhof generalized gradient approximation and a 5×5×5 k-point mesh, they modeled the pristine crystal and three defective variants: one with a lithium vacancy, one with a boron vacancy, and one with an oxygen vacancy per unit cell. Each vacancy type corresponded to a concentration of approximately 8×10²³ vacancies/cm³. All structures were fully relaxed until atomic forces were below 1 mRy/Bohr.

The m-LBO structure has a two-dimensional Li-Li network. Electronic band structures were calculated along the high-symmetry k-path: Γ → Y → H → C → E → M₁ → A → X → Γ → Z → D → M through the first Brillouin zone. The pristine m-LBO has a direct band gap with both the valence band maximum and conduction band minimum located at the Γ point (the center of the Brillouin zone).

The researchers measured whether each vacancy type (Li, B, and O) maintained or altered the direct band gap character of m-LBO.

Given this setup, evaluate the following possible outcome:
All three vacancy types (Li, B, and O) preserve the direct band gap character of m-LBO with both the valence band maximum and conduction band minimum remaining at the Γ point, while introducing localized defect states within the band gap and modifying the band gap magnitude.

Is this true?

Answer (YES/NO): NO